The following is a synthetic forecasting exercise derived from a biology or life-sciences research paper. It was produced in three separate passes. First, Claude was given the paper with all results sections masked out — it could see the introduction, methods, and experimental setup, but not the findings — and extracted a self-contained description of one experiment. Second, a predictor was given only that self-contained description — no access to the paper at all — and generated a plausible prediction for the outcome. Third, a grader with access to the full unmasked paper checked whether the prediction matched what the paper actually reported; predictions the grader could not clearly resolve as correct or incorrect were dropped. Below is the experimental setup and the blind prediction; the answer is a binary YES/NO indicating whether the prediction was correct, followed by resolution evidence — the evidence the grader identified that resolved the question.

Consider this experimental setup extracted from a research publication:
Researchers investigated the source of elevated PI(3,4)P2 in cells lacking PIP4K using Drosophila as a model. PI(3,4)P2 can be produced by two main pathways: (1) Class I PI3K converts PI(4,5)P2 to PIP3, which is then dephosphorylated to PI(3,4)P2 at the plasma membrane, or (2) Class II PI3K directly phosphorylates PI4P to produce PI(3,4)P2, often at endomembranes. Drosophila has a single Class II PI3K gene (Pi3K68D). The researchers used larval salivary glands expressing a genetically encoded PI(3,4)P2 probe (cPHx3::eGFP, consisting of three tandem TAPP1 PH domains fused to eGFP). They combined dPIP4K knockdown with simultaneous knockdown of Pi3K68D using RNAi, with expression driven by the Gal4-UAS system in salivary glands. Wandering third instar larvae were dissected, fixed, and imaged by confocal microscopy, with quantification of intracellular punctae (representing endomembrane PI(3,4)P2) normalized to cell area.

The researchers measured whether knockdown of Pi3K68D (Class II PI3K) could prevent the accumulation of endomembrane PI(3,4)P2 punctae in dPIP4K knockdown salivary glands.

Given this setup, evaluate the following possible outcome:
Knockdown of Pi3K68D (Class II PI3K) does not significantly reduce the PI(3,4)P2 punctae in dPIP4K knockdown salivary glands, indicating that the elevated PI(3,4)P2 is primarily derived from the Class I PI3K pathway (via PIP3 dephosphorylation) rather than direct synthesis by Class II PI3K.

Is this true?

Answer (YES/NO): NO